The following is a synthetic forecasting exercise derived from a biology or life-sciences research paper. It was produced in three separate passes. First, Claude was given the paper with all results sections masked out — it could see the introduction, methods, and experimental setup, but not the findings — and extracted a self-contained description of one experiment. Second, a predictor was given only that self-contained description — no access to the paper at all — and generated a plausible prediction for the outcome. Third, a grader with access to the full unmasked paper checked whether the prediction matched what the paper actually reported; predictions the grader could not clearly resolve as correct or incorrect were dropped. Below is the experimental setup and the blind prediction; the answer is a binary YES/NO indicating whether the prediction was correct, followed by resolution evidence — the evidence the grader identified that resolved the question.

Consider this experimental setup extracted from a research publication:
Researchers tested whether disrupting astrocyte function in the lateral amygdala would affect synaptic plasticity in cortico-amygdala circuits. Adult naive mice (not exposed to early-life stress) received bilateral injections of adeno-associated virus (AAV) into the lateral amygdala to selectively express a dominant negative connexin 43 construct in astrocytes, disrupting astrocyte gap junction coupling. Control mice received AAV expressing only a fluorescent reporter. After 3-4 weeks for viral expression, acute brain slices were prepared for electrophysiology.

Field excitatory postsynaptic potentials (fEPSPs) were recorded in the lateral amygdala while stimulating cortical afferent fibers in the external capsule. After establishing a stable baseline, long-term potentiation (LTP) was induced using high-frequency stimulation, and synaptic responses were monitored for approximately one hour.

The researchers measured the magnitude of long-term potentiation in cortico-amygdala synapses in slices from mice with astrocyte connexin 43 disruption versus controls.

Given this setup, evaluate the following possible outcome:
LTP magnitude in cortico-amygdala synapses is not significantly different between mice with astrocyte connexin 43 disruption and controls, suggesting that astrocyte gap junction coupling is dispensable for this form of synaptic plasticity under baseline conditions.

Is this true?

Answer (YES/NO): NO